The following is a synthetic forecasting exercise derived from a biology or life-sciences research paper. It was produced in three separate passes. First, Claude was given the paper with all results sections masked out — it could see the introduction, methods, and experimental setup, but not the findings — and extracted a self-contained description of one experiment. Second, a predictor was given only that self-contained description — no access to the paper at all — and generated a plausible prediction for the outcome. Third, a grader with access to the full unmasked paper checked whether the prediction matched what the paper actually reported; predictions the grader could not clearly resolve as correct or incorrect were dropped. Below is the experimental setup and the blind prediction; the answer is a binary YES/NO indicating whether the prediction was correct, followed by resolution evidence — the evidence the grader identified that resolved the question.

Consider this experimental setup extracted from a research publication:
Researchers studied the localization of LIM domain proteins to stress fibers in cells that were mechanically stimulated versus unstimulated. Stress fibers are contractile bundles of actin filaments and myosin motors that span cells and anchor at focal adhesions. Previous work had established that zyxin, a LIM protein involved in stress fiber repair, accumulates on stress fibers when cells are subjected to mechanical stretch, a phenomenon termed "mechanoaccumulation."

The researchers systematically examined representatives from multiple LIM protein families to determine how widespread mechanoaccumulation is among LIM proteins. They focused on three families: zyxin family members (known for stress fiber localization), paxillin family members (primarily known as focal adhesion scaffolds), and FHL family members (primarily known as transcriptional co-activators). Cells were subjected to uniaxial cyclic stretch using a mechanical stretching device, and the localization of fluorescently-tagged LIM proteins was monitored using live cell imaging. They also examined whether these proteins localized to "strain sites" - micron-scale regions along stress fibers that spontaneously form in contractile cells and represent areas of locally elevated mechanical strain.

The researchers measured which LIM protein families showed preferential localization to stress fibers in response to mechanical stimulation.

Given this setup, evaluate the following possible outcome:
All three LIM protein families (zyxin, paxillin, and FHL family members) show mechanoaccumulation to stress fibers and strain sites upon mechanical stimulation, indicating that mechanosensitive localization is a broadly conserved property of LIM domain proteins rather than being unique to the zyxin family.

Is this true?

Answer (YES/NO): YES